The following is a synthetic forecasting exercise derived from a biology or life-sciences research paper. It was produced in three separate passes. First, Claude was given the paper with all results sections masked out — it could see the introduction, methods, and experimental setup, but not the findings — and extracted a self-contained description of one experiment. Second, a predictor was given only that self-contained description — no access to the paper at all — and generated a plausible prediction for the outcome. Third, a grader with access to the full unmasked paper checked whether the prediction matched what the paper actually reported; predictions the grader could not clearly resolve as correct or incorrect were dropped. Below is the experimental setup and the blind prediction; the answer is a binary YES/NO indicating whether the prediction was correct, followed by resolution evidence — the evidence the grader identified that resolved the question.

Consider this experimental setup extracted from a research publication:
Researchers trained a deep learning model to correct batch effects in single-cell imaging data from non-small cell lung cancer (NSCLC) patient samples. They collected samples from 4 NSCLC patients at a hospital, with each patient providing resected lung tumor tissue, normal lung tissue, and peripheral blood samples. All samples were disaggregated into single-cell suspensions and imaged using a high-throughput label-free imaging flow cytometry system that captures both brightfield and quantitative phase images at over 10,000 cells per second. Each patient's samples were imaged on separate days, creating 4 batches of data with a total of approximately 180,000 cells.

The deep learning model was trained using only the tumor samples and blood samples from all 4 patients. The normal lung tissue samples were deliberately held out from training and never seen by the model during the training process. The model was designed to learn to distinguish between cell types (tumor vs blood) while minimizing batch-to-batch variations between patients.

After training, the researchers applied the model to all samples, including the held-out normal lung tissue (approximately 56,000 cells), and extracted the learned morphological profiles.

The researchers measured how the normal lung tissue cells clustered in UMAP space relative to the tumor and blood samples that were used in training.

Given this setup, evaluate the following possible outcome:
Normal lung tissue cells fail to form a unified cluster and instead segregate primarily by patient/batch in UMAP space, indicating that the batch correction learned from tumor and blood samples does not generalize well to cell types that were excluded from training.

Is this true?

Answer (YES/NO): NO